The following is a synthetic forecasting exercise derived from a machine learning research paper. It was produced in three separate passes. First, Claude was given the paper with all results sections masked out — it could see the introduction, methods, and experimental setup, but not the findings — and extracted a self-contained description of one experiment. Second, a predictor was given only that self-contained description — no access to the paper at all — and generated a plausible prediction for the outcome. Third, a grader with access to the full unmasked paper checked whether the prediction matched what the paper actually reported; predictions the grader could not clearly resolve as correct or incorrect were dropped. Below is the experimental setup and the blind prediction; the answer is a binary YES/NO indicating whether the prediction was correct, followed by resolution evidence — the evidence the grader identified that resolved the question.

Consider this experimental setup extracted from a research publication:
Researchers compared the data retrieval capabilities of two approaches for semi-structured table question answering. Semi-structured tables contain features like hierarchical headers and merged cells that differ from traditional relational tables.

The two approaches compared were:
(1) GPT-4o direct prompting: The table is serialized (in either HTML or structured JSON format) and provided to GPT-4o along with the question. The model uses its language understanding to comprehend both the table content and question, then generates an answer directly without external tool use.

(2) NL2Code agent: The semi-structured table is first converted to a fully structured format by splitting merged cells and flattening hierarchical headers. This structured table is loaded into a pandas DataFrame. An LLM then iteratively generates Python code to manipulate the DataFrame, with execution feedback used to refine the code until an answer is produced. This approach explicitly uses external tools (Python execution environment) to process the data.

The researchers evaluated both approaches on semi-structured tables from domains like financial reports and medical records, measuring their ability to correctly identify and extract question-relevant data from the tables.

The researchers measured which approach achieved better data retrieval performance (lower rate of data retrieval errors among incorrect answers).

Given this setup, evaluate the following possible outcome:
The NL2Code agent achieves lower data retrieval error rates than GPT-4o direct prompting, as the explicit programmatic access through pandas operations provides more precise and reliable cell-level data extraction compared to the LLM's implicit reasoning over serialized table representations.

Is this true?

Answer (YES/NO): NO